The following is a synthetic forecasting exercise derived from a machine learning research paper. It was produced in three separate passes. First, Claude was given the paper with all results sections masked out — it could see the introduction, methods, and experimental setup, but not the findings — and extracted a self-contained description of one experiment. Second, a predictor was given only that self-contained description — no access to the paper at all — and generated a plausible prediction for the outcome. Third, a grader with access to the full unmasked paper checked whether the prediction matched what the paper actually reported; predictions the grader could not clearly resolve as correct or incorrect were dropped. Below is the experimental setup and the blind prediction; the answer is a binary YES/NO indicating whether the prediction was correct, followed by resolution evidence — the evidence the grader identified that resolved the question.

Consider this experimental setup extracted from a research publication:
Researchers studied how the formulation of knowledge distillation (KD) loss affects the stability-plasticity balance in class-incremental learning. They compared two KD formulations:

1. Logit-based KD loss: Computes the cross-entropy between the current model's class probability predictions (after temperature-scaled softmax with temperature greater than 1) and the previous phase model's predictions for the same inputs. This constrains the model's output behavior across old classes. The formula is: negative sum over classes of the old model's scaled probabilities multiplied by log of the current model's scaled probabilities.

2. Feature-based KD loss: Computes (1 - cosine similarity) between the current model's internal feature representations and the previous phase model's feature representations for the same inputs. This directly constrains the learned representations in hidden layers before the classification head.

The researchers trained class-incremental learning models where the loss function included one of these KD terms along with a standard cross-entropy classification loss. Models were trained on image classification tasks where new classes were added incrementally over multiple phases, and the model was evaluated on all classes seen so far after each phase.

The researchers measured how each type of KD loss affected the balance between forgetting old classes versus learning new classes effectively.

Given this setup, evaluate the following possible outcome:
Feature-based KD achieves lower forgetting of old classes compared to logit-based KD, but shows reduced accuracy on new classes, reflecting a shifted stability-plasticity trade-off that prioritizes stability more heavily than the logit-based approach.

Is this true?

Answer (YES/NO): YES